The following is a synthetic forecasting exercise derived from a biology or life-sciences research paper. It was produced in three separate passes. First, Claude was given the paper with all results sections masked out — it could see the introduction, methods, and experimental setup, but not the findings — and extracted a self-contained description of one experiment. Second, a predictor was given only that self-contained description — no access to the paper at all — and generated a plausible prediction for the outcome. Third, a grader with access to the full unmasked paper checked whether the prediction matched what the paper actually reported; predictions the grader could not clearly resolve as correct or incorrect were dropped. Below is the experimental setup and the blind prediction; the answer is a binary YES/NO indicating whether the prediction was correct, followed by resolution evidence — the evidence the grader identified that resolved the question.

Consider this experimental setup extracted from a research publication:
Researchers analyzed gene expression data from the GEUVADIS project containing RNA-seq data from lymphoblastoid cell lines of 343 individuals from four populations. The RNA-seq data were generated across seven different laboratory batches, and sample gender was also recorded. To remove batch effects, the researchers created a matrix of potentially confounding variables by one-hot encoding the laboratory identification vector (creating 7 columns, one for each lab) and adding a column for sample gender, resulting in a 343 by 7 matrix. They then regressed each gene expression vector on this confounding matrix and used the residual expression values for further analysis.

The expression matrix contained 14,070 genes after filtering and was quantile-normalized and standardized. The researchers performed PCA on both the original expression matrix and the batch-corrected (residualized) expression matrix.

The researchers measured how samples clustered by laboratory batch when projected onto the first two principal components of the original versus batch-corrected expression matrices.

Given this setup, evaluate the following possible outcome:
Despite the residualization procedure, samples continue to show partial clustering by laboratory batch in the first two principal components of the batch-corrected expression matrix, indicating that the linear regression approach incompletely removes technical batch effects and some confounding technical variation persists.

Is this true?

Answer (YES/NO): NO